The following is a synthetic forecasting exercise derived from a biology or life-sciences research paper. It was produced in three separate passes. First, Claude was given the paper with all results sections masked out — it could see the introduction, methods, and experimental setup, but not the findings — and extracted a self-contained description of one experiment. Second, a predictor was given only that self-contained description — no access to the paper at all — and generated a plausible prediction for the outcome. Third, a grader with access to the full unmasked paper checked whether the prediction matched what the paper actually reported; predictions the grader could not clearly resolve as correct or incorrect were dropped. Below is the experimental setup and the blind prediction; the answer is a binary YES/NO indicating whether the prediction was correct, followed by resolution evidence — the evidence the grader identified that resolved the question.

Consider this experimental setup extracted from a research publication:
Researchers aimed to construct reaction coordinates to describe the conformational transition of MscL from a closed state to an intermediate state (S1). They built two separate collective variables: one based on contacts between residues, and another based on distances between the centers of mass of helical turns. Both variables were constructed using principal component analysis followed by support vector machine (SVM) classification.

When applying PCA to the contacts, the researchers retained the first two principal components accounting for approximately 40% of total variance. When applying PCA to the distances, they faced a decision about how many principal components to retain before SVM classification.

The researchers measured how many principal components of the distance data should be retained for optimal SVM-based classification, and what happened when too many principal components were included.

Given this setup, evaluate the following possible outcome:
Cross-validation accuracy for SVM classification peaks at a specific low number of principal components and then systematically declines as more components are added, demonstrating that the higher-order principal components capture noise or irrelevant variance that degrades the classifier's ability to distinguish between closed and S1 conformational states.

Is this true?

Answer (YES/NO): NO